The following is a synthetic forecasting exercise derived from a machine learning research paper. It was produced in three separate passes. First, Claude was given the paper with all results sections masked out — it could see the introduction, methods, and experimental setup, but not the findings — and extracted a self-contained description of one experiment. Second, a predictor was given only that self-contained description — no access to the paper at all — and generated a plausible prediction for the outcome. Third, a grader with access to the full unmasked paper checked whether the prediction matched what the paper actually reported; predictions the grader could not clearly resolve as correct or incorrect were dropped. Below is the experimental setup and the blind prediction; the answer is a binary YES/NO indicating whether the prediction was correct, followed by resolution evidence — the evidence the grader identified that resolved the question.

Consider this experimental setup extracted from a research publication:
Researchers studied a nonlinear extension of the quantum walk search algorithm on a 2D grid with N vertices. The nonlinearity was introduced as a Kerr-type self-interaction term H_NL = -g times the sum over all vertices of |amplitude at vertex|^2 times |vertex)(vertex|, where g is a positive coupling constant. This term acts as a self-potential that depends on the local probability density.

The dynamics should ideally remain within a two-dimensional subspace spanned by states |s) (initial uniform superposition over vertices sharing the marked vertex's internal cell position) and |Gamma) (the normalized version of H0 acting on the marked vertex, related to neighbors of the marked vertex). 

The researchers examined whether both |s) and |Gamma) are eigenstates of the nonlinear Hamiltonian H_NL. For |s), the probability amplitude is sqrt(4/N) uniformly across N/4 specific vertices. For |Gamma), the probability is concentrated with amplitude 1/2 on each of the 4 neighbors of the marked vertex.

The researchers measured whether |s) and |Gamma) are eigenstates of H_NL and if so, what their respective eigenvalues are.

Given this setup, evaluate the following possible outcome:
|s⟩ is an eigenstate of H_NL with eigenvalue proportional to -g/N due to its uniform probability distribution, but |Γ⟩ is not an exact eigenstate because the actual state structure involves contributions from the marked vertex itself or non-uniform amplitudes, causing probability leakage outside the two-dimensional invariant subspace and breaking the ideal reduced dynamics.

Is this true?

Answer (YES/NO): NO